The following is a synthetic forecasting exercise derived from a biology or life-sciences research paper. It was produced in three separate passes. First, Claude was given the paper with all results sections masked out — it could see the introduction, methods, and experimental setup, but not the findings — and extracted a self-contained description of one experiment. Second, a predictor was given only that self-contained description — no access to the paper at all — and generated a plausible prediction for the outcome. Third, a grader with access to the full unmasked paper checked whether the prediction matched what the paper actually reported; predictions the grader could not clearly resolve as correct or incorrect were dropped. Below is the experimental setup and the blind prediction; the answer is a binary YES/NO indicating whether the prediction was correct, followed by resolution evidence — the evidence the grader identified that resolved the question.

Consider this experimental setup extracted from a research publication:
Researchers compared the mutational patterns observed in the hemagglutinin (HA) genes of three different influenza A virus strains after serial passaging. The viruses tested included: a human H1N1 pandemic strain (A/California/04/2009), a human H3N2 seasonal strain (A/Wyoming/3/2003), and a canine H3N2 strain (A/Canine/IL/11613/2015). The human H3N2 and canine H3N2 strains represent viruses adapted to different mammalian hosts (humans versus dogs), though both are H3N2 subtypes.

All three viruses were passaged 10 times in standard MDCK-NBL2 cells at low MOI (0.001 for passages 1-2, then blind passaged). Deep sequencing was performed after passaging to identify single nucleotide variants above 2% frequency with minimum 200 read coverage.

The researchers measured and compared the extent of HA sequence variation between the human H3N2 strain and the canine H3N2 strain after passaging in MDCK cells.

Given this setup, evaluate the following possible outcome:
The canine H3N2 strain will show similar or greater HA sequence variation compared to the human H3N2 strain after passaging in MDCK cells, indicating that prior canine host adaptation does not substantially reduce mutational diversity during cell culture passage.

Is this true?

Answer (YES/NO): NO